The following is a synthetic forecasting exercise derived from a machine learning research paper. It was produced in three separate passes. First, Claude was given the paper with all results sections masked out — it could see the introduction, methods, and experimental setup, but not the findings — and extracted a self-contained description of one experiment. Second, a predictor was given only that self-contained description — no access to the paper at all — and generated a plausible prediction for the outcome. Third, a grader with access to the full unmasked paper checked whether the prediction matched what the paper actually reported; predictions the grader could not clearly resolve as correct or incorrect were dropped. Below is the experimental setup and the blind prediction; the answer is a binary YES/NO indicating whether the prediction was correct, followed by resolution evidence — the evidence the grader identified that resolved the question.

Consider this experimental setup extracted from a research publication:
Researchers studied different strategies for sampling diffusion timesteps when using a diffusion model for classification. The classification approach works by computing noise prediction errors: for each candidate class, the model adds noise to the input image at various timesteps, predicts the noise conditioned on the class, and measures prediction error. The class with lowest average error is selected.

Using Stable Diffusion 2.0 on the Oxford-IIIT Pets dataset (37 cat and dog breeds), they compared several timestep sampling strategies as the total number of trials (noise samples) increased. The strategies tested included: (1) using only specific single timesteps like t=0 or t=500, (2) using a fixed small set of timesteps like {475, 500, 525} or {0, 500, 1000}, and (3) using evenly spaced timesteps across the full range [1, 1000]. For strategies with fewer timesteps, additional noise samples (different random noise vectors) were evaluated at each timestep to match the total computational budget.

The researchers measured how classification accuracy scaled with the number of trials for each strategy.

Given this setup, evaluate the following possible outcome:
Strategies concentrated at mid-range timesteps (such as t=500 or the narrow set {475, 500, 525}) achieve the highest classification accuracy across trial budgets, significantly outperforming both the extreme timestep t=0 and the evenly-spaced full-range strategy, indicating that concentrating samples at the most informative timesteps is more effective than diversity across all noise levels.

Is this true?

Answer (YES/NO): NO